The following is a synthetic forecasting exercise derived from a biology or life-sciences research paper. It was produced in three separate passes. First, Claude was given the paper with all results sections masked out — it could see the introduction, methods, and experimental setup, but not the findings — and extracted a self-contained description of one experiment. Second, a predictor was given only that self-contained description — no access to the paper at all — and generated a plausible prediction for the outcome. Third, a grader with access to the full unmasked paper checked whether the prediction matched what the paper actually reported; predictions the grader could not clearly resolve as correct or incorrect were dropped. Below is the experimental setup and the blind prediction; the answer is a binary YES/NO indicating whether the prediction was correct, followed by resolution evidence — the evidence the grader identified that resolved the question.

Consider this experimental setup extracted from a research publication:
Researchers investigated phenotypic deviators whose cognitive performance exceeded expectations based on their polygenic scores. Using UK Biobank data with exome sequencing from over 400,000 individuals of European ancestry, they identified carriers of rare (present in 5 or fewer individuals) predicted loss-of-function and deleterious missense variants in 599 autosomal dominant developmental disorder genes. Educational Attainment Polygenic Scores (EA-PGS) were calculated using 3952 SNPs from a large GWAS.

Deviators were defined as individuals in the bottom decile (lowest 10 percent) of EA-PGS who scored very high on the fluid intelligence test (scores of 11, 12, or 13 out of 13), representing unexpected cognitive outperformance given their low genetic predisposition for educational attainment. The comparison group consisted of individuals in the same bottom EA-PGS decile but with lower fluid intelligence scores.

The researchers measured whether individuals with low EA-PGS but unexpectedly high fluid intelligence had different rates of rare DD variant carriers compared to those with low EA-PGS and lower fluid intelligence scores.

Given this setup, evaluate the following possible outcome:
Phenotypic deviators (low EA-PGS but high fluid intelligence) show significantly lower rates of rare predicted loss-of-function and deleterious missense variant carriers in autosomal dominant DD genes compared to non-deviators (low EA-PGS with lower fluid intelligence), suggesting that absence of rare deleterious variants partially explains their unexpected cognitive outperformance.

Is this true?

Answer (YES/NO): YES